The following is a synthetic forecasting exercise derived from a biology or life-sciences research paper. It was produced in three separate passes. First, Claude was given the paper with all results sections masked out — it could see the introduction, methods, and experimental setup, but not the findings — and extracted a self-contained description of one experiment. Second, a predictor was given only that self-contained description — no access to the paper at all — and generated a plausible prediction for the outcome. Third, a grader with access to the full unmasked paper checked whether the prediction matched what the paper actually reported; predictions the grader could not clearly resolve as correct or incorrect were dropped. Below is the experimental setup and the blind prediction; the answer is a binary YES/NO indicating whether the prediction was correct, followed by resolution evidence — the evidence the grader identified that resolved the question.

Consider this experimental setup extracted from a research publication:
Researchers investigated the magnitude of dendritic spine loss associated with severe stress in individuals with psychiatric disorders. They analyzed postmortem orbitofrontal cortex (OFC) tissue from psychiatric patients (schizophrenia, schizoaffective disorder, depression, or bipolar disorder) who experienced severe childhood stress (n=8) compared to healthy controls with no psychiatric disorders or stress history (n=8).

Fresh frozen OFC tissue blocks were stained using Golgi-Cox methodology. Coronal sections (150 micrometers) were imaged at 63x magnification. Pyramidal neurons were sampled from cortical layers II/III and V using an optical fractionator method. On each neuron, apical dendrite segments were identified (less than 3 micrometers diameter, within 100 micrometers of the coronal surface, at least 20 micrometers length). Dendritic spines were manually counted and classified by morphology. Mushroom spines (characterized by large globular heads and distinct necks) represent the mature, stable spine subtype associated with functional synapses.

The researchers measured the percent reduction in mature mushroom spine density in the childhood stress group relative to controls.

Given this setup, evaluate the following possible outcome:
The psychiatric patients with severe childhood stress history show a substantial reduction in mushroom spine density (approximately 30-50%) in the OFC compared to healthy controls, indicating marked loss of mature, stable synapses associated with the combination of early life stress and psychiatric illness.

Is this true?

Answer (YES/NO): NO